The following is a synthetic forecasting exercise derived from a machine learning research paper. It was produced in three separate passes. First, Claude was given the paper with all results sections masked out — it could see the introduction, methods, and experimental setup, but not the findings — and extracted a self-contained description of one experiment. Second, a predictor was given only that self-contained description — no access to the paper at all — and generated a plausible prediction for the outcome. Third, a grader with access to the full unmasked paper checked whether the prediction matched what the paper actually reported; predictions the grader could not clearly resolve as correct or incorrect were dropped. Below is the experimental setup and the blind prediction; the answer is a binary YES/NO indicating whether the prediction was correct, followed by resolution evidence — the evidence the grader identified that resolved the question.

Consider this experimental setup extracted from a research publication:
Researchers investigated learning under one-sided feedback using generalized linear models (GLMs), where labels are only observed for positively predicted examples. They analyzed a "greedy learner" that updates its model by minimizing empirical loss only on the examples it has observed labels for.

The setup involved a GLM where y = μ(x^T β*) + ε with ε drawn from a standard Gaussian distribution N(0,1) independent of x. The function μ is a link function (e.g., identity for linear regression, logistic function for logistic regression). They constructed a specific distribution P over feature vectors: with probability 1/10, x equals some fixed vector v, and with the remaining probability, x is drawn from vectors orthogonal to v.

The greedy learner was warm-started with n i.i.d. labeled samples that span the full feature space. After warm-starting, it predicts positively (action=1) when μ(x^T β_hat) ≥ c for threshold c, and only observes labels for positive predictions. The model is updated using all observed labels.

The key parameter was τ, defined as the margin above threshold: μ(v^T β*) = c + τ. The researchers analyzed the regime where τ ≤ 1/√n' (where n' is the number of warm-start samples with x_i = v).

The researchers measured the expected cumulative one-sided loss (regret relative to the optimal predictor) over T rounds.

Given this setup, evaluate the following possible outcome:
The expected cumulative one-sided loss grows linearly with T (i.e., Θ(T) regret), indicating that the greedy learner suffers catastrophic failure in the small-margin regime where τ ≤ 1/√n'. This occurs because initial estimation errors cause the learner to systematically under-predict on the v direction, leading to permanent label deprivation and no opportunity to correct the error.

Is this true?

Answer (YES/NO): YES